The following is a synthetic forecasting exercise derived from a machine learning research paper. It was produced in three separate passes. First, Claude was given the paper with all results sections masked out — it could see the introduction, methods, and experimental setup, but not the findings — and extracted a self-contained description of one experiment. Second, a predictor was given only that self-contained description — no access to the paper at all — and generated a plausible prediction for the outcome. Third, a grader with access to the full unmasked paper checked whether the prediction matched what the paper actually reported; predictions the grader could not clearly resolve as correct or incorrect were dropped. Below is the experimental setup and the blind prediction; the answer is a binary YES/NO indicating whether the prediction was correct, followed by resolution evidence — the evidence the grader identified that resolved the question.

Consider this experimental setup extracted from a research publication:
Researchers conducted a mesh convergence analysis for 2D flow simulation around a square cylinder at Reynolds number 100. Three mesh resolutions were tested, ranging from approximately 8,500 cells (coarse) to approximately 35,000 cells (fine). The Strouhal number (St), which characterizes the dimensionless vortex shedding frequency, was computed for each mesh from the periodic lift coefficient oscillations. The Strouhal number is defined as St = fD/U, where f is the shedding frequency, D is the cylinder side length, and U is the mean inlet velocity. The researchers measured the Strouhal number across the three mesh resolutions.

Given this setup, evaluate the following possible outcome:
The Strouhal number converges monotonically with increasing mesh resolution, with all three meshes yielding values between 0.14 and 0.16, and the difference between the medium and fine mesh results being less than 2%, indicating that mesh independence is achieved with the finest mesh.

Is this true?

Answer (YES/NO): YES